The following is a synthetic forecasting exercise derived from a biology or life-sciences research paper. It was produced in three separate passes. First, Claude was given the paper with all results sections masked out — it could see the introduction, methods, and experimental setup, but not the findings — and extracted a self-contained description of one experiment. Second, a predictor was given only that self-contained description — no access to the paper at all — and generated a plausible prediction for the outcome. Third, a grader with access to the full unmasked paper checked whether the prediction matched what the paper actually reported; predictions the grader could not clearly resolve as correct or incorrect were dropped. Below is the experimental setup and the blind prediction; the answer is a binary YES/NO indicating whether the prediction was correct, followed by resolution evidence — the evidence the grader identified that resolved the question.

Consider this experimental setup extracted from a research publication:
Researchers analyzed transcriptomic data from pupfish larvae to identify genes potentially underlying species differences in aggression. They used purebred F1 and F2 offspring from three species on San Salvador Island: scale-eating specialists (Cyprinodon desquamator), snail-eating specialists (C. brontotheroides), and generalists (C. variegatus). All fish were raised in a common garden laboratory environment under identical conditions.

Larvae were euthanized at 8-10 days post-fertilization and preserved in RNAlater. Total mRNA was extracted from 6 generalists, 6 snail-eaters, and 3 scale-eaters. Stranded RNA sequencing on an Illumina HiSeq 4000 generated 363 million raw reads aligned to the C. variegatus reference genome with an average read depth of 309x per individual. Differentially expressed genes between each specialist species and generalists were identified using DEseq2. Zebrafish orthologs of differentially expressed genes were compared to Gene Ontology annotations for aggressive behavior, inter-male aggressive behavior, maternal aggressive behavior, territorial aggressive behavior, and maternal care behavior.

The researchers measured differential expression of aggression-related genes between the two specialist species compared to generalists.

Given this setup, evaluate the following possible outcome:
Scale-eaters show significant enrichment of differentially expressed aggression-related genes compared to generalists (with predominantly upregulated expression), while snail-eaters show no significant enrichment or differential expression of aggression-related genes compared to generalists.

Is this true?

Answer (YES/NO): NO